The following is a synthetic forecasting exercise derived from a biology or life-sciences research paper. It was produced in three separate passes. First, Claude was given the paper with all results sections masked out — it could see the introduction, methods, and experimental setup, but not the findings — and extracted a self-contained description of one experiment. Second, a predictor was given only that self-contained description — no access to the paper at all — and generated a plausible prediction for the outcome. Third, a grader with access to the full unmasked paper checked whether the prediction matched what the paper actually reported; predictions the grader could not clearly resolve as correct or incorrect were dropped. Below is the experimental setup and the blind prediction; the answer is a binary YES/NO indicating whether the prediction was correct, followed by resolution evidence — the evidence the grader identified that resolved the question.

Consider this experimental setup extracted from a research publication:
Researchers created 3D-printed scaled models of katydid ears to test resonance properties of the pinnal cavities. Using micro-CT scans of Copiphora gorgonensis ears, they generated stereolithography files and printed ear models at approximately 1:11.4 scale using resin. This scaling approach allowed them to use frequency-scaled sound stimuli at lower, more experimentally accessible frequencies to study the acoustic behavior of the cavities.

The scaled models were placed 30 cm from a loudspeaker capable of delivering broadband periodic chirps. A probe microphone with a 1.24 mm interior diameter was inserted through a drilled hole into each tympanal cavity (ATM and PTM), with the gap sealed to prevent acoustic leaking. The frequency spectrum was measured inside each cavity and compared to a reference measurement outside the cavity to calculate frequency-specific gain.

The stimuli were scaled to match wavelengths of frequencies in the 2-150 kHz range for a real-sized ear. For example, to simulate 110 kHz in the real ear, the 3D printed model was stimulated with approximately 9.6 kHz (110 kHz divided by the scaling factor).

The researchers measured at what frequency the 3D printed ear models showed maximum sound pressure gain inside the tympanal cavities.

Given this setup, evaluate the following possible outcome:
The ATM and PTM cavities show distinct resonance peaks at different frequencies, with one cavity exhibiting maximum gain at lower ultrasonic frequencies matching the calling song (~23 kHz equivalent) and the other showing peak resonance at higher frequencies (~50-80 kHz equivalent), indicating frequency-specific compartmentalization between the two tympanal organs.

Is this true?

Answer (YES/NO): NO